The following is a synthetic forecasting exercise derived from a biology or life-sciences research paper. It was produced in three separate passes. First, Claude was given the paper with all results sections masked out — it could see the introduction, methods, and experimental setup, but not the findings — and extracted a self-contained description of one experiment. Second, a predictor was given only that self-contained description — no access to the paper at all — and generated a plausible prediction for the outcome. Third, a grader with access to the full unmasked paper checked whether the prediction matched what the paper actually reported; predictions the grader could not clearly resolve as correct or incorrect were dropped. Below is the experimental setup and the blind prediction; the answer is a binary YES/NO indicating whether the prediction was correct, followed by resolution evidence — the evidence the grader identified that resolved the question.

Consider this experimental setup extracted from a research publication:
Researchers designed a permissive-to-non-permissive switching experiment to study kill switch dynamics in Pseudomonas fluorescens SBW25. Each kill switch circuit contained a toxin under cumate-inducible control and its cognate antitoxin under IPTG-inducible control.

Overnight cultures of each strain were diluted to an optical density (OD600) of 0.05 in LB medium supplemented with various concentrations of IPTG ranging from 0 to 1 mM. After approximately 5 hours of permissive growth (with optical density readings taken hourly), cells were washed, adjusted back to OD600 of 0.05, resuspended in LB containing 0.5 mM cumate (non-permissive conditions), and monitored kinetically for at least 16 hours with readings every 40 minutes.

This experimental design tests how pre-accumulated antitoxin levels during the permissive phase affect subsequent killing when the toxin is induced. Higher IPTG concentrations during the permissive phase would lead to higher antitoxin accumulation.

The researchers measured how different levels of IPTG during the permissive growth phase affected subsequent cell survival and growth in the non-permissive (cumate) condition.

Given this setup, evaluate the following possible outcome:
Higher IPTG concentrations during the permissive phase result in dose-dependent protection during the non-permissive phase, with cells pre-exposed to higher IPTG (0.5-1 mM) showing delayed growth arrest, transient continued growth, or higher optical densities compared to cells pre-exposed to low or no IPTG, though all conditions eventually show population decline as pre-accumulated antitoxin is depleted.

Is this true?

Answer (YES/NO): NO